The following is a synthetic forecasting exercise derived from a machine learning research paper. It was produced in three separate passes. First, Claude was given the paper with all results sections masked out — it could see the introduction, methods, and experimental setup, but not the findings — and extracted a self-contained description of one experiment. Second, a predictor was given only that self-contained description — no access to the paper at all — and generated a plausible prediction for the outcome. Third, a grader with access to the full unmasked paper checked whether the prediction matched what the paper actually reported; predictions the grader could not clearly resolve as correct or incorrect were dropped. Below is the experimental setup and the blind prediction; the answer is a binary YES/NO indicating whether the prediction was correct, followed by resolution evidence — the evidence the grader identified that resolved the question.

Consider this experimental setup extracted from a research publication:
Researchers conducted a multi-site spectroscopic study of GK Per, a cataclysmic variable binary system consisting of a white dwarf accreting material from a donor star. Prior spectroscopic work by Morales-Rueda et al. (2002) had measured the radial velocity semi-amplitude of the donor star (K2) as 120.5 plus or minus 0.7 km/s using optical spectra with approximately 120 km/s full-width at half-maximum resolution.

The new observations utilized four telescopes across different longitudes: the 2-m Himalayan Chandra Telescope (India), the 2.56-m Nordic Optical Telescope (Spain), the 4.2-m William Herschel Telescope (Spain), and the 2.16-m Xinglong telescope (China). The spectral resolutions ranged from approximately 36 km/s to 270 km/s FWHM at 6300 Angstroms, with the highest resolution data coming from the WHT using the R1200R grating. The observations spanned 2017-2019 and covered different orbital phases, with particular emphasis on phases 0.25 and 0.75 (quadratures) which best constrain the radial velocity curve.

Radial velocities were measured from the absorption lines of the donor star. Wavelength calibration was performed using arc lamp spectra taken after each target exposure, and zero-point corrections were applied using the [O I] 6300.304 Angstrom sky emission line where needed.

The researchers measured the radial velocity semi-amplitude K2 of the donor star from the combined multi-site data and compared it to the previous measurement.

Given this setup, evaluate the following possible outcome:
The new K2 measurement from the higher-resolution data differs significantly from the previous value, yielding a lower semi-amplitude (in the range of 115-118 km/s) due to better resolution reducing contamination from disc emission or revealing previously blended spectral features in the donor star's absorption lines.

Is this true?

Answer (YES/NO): NO